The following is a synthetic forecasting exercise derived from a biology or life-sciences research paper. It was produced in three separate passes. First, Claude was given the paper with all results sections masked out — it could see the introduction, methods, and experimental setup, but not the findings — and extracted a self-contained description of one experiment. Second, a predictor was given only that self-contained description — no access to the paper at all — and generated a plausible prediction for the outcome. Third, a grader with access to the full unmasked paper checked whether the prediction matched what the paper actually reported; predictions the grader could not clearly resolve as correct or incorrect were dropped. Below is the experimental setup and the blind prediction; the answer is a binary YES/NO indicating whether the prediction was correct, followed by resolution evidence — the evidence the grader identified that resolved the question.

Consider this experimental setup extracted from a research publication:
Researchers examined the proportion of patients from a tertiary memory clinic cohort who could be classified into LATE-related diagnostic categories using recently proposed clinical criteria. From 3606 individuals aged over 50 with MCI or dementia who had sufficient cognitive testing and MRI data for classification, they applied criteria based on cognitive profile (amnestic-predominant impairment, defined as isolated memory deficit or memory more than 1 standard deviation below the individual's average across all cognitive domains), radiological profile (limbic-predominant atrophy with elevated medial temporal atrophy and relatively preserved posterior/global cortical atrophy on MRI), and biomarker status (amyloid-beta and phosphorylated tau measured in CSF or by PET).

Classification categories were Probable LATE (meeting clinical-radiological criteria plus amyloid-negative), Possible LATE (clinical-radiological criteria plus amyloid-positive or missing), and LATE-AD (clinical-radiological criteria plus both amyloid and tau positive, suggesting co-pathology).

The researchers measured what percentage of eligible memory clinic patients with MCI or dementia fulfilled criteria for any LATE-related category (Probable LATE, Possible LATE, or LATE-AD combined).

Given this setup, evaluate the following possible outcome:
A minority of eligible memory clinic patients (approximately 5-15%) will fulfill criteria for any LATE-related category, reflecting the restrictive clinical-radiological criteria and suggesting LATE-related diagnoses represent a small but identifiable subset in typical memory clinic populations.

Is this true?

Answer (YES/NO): YES